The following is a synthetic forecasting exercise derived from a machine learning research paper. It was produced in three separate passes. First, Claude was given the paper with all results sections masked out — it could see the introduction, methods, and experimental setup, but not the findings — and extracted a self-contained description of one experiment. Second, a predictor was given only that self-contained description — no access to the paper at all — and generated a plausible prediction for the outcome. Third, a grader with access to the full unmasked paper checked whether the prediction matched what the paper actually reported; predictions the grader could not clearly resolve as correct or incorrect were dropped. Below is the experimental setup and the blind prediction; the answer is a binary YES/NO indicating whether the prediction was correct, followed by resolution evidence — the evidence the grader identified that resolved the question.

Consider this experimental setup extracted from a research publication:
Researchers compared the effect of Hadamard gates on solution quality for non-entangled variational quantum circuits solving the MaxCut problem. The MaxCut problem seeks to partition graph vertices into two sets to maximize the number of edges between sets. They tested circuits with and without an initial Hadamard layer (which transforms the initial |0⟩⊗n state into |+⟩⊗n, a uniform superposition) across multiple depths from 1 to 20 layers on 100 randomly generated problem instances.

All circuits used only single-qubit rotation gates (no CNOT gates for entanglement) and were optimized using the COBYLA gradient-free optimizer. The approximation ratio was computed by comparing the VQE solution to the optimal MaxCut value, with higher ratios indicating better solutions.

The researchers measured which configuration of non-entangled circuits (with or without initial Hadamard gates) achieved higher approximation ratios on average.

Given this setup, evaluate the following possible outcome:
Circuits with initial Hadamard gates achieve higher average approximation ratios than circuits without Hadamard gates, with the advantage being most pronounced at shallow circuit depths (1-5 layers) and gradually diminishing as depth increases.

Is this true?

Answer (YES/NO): NO